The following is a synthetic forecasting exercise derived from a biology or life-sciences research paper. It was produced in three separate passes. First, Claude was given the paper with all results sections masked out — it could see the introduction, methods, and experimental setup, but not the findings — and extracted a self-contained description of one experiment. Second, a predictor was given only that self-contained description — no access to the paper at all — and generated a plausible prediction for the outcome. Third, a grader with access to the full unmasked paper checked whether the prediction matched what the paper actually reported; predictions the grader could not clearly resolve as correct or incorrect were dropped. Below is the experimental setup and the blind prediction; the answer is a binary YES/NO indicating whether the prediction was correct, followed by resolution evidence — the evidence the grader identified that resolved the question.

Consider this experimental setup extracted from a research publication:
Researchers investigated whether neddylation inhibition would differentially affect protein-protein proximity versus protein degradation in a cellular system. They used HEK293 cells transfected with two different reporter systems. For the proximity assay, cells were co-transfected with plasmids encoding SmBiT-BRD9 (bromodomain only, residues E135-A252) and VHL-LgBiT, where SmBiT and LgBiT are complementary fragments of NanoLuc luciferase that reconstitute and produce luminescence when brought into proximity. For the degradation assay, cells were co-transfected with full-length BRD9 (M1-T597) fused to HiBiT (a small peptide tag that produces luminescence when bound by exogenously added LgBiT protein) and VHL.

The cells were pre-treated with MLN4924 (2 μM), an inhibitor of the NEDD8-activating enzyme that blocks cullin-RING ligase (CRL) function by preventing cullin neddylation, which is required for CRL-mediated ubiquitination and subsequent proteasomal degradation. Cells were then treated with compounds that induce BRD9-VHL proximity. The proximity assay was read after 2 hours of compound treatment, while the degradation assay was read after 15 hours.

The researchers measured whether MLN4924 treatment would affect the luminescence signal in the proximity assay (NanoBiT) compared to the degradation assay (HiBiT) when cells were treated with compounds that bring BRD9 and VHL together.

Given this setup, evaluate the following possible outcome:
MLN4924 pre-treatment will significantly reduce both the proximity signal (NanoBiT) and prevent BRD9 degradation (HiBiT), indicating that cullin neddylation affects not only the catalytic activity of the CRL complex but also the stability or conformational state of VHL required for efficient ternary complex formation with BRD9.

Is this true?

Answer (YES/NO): NO